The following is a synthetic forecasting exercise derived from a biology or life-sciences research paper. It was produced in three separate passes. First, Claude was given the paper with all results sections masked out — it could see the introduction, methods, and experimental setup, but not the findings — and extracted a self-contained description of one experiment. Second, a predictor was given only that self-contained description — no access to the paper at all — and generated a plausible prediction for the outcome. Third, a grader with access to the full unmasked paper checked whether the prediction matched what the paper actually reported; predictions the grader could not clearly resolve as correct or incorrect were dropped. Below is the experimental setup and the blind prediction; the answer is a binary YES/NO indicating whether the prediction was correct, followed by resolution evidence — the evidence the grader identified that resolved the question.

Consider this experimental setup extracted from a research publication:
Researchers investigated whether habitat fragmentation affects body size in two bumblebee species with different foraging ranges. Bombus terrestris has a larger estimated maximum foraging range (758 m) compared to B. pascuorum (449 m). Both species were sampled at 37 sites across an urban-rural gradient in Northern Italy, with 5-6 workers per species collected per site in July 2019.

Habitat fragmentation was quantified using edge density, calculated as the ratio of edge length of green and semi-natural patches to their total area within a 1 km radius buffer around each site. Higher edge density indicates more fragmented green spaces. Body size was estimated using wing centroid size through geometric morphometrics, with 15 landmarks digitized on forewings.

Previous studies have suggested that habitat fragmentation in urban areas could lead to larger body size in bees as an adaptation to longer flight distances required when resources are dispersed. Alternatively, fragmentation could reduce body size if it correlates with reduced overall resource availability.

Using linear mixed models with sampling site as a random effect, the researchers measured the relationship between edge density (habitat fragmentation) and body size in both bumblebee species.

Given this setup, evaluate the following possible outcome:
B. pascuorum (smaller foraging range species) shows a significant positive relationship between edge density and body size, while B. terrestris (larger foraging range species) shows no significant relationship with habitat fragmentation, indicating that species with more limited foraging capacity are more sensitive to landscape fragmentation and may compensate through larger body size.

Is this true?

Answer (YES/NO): NO